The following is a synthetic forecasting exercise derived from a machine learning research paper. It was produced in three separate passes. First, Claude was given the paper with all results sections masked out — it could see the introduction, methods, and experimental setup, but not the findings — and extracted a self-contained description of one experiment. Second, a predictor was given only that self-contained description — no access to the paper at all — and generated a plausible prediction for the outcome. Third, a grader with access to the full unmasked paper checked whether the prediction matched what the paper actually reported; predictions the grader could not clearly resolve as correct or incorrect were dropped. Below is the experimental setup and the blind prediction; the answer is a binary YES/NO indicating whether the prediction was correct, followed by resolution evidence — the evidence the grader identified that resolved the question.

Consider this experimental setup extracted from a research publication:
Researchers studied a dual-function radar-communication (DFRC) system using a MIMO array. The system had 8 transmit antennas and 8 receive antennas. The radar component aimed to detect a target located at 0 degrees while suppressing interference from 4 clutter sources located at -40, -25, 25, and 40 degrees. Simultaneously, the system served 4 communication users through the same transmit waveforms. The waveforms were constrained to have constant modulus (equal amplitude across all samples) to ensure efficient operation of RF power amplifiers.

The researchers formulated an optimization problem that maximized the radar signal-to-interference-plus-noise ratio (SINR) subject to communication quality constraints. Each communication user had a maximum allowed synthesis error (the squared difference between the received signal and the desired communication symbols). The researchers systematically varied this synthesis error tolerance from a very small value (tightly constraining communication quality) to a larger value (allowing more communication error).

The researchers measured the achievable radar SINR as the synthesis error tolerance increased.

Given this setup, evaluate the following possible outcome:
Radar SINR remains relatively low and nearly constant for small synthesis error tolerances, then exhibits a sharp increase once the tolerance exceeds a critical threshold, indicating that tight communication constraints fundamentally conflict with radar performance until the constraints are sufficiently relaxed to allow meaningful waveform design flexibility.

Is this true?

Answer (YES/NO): NO